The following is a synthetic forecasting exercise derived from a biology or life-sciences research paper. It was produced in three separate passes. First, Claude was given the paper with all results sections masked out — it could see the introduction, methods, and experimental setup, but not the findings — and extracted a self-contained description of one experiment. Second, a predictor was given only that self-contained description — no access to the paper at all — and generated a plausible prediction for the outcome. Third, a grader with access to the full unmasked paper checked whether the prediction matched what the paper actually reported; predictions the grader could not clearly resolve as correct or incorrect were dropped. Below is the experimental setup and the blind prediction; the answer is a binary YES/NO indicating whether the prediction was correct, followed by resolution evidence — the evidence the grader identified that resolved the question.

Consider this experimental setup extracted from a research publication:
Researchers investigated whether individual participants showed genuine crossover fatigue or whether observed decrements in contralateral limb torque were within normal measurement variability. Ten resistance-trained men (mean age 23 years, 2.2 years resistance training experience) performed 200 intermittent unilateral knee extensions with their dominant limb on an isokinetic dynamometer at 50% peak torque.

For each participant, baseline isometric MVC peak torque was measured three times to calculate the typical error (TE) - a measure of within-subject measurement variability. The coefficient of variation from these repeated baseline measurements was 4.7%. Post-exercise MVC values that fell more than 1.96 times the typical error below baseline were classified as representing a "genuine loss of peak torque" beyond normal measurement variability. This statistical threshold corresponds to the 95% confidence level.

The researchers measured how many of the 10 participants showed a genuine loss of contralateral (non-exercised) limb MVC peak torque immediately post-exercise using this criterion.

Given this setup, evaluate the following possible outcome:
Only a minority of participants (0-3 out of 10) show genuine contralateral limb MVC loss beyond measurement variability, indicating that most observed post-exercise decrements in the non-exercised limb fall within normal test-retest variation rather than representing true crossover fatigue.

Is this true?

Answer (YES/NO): NO